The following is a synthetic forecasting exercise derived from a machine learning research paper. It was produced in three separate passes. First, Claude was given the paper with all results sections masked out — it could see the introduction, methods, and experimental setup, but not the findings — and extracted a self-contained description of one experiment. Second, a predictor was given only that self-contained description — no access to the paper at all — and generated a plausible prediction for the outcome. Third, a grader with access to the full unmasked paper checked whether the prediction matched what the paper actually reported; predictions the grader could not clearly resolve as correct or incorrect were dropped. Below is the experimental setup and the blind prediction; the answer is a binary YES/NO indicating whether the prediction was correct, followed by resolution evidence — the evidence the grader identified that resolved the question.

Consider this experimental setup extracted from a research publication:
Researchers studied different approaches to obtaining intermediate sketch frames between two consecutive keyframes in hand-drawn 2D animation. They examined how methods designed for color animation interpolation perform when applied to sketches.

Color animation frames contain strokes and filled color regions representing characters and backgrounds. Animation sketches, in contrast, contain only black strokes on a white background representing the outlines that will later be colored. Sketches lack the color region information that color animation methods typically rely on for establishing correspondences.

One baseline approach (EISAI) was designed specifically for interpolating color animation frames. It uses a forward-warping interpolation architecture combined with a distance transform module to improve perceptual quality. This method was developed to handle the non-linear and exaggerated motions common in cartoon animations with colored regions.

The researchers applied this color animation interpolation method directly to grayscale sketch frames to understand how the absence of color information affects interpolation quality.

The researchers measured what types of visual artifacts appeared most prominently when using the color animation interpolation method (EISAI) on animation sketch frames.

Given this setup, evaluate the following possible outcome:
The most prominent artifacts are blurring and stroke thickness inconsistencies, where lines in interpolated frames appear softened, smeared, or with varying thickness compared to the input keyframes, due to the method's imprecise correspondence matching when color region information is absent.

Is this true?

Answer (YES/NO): NO